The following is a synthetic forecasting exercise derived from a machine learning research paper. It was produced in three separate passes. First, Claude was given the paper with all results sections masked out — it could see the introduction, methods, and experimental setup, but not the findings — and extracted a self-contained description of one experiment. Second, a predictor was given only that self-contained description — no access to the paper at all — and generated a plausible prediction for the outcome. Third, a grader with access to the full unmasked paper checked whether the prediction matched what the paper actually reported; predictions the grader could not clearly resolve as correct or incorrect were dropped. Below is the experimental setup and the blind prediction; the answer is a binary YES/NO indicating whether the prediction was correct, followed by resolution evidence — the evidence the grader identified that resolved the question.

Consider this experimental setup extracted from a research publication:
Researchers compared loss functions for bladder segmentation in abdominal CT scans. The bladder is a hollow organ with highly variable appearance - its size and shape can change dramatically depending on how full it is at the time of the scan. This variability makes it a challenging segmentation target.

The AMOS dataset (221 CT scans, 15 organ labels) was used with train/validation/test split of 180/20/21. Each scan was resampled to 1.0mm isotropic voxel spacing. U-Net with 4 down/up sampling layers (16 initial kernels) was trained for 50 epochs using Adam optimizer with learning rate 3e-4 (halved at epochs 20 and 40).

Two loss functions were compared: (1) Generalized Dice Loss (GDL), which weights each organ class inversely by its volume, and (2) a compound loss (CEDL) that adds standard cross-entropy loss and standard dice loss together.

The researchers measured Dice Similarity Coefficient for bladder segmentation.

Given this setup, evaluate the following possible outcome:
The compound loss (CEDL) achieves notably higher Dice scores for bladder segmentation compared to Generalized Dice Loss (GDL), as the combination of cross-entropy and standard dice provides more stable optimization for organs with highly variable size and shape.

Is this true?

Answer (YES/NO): YES